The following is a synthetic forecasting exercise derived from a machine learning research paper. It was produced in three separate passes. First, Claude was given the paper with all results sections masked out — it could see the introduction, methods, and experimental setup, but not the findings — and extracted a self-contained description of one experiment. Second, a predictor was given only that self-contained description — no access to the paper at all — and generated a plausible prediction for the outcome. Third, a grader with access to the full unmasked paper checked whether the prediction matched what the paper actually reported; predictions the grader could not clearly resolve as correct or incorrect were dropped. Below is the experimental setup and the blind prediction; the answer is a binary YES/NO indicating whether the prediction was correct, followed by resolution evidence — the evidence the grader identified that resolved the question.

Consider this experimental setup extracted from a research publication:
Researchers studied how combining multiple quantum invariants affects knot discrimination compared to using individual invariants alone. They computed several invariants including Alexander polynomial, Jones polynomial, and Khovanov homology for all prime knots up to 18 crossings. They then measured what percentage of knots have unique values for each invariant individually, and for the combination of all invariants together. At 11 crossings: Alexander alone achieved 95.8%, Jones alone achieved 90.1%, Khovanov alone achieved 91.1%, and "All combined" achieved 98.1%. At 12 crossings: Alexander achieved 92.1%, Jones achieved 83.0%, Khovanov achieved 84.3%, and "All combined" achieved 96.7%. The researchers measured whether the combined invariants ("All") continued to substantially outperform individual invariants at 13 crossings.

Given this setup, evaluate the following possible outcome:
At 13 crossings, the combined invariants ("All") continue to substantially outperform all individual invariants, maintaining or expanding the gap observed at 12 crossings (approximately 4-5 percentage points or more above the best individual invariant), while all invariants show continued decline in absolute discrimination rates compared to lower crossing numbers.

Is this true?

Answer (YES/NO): YES